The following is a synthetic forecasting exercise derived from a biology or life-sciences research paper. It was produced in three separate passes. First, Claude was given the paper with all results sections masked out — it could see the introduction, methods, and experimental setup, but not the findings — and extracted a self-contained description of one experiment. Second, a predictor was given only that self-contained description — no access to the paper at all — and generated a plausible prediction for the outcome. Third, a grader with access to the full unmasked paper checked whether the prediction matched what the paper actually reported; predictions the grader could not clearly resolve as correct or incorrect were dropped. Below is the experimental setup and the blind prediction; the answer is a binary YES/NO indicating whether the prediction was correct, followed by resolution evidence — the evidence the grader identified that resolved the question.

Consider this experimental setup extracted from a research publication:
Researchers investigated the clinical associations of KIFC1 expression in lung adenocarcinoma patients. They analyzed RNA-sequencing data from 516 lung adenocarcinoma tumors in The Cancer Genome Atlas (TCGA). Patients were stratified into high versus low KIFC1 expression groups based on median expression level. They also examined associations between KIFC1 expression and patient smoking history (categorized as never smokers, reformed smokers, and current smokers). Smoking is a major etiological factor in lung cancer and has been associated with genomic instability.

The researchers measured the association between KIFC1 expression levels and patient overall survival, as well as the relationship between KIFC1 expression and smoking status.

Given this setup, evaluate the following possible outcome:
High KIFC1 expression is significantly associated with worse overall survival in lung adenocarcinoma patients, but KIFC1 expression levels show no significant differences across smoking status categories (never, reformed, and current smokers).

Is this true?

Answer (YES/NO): NO